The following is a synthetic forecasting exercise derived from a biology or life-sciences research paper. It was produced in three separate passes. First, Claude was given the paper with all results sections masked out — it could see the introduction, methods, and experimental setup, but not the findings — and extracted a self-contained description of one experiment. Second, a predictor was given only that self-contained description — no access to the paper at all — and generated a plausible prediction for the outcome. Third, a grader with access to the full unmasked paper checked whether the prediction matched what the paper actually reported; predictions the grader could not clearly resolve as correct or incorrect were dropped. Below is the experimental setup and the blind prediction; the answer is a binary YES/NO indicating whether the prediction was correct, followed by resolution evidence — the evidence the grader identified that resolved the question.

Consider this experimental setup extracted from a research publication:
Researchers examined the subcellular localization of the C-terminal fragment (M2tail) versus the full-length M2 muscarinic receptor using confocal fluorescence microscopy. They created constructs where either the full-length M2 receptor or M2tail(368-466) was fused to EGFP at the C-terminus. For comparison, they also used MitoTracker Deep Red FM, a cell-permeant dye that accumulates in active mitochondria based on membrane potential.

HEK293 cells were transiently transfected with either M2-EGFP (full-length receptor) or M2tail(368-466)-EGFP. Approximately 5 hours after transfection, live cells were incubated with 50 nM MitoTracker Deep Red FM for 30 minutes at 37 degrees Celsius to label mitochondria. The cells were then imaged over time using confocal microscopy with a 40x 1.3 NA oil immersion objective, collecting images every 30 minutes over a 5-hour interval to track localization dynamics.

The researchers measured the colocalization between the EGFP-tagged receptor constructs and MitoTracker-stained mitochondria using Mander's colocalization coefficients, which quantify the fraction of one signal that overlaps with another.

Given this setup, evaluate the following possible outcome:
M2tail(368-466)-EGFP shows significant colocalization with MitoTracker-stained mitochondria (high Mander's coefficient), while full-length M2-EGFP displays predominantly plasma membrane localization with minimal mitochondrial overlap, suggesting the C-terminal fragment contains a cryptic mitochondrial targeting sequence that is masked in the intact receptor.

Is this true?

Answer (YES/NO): YES